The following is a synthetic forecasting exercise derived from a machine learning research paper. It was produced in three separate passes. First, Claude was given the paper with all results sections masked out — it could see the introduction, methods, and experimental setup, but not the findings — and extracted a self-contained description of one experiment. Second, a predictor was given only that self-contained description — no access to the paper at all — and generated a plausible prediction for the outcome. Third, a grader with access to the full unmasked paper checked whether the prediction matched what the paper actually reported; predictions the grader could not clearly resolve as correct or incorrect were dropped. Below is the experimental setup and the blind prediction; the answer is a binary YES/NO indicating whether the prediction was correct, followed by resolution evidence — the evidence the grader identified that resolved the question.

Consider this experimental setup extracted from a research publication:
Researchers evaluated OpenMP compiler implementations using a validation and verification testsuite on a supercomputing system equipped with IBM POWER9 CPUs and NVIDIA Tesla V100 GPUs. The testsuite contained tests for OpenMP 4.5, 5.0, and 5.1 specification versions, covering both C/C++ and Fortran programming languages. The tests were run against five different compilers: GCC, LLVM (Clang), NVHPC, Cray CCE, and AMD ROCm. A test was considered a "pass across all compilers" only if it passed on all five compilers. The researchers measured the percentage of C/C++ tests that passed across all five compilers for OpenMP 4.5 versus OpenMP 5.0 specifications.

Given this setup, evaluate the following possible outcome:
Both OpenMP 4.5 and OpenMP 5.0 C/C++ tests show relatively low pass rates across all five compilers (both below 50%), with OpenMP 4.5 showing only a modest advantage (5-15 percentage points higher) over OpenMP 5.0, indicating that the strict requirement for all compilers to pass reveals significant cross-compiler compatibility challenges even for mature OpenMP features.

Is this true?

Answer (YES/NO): NO